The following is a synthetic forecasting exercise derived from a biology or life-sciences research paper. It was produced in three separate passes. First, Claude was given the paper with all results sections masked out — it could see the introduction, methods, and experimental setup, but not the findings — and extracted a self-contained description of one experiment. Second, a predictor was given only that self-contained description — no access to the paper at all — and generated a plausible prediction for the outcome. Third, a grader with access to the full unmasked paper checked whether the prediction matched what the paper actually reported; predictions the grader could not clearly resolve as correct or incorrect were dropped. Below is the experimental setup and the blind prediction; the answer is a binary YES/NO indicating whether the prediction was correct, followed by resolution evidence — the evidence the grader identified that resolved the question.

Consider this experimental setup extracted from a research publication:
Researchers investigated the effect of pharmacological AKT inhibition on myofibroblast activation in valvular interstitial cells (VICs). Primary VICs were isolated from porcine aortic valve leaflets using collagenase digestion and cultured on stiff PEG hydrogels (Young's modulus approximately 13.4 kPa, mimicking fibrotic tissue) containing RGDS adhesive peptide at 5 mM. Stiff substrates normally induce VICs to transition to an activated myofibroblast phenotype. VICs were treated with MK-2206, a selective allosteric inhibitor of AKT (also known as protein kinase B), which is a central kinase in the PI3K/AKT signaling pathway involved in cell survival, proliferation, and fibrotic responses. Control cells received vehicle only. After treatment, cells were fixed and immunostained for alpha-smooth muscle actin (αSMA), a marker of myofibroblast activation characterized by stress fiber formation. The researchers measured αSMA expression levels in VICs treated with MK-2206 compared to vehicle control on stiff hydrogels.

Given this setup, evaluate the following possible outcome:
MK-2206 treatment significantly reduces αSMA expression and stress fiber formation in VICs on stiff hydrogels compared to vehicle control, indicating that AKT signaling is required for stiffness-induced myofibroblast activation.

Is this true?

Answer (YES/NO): YES